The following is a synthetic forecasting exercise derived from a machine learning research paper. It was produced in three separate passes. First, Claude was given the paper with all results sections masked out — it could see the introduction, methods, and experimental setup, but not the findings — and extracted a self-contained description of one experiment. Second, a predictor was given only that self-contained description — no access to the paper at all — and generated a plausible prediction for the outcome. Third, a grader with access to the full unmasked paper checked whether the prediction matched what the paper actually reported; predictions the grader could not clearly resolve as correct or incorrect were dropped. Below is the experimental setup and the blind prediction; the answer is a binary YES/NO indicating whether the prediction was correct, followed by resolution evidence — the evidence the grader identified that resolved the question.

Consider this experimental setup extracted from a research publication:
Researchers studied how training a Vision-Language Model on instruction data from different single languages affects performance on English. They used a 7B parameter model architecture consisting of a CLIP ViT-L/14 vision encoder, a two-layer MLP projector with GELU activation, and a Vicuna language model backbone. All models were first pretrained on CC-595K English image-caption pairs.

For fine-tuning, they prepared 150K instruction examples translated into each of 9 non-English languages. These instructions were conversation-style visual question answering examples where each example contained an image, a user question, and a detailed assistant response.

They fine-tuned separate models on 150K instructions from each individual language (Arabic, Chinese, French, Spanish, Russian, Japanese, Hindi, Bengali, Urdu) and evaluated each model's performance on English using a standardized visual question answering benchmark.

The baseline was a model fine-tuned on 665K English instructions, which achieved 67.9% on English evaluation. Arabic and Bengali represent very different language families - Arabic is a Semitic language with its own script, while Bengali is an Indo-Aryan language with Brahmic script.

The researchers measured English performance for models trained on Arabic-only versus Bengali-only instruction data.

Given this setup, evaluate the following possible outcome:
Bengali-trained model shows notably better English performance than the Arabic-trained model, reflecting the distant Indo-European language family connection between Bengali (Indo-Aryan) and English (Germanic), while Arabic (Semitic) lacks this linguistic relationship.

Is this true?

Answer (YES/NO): NO